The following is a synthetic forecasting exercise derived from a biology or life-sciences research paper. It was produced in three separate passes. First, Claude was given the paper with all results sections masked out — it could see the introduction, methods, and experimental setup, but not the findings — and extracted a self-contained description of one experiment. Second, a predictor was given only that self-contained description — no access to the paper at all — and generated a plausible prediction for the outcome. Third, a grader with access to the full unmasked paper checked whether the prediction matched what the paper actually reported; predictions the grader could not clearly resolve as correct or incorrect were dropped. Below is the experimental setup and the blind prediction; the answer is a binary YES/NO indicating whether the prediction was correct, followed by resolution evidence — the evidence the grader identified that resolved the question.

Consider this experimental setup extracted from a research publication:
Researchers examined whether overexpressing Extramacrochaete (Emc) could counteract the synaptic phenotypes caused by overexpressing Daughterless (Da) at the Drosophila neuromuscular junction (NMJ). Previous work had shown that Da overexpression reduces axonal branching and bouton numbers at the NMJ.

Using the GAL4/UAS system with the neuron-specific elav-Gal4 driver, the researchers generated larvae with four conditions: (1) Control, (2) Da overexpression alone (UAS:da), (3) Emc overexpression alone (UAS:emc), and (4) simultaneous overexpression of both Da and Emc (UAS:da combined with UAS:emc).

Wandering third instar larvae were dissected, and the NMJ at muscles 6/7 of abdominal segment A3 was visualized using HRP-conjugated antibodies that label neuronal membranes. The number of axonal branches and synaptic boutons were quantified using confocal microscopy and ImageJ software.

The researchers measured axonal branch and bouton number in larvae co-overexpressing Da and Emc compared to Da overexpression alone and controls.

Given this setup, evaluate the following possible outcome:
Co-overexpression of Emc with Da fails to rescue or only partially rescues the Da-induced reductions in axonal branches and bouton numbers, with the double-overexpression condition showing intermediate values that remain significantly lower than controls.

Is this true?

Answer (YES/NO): NO